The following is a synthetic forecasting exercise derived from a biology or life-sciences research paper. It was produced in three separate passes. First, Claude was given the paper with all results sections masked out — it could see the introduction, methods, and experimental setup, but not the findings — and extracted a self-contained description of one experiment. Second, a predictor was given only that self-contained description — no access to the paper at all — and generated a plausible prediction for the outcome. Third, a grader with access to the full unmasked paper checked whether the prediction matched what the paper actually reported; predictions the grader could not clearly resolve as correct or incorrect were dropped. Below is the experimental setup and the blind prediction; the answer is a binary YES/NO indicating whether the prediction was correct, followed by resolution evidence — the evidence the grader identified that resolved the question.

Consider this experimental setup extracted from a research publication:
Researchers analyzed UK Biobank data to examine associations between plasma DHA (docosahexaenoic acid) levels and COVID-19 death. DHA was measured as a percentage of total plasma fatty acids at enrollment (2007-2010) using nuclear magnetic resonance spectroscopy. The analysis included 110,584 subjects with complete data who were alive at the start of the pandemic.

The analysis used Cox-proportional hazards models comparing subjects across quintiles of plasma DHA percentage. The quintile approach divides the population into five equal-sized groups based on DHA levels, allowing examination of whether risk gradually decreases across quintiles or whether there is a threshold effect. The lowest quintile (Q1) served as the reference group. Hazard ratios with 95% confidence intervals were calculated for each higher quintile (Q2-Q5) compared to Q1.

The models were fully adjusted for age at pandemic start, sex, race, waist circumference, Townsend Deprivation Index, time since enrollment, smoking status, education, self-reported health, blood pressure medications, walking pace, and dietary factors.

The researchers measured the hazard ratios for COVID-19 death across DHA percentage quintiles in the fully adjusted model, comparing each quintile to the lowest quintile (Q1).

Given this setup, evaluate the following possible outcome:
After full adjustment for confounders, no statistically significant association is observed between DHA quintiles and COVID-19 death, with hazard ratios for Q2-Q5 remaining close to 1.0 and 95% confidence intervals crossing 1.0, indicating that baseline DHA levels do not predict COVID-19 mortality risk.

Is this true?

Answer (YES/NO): NO